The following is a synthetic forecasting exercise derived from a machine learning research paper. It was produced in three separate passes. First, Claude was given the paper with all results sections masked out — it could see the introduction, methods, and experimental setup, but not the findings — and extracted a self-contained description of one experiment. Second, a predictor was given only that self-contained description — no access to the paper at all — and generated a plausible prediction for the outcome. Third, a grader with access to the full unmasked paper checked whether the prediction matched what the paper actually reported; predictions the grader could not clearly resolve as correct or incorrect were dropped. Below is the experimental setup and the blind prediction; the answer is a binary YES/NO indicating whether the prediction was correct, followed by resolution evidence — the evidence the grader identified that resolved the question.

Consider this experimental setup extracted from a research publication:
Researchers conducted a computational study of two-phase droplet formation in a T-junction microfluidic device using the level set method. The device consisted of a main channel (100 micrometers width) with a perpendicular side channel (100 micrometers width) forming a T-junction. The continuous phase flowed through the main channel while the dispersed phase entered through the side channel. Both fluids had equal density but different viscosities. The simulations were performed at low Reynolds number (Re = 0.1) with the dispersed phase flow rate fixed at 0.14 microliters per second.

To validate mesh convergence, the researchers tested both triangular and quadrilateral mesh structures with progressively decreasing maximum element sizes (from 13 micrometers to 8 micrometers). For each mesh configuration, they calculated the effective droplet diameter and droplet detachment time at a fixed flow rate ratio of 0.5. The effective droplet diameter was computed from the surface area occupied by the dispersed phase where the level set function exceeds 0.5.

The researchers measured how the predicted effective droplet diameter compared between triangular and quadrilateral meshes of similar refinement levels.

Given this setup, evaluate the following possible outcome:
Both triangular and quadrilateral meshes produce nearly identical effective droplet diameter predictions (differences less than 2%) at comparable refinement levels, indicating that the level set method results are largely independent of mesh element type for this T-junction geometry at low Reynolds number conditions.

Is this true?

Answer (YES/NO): NO